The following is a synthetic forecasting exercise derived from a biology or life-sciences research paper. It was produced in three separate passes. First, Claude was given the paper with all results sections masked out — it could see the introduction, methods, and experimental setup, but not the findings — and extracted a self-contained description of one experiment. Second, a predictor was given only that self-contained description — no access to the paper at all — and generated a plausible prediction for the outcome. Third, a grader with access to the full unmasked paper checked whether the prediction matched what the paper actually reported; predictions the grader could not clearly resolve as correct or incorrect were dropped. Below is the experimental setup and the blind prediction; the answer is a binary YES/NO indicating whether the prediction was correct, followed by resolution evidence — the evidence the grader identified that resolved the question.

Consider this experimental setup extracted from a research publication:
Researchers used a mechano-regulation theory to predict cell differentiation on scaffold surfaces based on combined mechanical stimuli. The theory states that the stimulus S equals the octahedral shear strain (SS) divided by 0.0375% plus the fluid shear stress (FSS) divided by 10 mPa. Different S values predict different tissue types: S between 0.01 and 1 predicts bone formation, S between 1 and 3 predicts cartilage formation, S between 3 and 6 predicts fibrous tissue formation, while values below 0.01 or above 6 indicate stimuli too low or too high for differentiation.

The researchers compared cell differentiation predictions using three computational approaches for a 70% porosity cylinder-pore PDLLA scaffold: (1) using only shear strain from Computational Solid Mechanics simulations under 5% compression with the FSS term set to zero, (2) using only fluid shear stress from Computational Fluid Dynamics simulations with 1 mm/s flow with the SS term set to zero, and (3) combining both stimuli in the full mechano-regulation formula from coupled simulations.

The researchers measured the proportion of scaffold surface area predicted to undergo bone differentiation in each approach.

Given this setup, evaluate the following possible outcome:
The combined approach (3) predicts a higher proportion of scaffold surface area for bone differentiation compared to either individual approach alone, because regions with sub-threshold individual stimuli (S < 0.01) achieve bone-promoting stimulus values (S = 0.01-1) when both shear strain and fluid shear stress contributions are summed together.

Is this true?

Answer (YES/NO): NO